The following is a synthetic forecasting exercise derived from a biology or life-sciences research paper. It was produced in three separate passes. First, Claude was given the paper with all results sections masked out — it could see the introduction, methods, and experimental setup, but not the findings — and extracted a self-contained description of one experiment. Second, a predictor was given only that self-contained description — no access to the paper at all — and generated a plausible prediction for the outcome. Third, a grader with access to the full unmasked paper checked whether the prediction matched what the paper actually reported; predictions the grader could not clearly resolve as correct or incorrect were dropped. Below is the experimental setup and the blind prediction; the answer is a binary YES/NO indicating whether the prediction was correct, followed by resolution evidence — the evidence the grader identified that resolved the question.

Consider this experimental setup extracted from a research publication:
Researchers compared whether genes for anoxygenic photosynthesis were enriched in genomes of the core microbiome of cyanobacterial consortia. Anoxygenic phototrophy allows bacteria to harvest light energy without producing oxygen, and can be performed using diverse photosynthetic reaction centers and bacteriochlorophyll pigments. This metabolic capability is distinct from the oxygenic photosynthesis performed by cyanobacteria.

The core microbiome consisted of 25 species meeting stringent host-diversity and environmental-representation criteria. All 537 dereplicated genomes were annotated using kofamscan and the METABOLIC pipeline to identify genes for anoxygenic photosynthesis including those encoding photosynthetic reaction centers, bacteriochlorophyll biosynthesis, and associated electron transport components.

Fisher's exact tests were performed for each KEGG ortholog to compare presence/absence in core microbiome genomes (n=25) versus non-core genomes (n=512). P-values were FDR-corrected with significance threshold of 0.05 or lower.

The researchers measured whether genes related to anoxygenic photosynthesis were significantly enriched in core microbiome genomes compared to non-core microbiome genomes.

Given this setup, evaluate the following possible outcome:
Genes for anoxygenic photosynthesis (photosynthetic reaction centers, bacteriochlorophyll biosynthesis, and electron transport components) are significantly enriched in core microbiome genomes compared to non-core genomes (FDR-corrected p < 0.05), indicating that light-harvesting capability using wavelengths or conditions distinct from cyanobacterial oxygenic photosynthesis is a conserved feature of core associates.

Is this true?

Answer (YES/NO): YES